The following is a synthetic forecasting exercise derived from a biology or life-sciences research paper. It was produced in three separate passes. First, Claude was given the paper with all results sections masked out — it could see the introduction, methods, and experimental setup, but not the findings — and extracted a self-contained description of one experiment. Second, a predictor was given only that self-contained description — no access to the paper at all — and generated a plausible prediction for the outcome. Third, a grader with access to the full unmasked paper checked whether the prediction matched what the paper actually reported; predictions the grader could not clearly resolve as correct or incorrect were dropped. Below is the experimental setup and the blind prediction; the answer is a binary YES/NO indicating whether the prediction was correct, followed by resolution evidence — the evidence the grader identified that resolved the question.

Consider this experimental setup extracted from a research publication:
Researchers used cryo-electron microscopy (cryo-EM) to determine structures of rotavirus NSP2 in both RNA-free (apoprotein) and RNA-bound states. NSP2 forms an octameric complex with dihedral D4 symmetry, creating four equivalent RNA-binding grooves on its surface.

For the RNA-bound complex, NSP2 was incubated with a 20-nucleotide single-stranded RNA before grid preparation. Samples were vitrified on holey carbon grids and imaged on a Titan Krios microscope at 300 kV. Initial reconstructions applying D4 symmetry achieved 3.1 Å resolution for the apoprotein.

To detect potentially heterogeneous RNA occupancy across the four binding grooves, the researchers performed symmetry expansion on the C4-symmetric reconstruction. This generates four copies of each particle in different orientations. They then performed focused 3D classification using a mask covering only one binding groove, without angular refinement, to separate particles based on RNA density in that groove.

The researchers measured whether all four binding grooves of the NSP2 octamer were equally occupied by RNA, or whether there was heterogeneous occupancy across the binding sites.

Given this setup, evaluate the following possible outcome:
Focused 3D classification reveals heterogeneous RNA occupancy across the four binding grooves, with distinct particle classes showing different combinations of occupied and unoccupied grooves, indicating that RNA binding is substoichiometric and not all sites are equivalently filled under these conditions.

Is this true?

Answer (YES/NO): YES